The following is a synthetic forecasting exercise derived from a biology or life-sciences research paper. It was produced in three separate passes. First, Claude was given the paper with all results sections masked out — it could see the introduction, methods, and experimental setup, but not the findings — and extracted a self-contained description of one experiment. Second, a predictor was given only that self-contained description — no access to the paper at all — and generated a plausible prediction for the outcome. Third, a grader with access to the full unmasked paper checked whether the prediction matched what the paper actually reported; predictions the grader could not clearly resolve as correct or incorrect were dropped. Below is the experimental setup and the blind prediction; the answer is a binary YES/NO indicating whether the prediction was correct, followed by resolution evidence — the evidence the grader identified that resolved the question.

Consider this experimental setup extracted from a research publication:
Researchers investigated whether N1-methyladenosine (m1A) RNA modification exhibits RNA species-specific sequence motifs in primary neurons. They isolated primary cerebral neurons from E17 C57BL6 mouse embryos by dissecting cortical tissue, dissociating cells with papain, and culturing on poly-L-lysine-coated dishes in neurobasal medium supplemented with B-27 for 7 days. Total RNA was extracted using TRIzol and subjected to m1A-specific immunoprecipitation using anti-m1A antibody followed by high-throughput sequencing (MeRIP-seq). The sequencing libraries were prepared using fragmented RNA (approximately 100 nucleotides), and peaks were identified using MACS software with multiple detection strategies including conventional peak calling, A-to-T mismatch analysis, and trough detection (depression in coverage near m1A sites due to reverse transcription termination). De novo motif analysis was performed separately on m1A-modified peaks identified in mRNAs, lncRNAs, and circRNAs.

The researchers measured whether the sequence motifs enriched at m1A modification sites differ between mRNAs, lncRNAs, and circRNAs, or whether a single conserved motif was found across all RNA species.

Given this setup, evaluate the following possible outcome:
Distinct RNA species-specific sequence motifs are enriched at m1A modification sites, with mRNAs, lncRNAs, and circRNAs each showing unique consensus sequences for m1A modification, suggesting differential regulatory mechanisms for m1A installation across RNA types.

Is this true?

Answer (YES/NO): YES